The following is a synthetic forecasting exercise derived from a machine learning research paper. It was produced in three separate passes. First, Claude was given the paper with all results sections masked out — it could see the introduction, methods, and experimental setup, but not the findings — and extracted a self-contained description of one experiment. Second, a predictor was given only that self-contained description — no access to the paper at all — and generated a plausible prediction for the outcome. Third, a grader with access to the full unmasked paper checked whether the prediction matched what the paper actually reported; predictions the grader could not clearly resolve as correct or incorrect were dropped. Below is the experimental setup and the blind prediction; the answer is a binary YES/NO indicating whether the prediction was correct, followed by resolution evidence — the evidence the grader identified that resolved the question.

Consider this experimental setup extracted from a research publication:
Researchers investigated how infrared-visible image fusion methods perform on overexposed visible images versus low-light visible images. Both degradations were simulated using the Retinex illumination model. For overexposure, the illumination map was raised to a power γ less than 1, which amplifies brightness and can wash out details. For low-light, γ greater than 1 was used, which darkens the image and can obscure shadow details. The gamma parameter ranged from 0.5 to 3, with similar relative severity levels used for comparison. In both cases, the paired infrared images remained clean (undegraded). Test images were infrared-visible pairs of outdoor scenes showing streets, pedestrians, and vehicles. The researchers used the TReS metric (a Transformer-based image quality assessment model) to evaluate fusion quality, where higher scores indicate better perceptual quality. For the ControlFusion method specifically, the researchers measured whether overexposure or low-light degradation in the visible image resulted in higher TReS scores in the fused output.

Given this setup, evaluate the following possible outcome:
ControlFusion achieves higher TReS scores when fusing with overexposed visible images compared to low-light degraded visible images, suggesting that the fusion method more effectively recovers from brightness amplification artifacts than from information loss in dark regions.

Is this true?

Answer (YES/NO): YES